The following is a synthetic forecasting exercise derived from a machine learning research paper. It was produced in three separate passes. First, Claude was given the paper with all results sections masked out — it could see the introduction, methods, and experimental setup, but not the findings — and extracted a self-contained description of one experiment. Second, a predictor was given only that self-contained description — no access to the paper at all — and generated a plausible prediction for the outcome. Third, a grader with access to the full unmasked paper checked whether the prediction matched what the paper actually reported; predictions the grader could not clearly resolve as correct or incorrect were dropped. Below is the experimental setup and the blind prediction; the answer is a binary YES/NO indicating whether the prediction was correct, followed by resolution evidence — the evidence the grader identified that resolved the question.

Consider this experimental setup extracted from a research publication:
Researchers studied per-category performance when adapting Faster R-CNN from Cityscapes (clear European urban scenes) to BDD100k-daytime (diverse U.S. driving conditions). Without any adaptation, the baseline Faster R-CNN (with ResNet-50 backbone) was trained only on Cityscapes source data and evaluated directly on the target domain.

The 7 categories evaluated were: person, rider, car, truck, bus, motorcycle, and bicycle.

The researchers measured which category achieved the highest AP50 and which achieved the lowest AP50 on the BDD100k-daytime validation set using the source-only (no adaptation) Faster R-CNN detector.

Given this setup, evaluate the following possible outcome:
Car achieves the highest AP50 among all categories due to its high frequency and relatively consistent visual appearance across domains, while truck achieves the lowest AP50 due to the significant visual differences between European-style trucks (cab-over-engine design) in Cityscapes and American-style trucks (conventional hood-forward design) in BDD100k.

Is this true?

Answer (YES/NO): NO